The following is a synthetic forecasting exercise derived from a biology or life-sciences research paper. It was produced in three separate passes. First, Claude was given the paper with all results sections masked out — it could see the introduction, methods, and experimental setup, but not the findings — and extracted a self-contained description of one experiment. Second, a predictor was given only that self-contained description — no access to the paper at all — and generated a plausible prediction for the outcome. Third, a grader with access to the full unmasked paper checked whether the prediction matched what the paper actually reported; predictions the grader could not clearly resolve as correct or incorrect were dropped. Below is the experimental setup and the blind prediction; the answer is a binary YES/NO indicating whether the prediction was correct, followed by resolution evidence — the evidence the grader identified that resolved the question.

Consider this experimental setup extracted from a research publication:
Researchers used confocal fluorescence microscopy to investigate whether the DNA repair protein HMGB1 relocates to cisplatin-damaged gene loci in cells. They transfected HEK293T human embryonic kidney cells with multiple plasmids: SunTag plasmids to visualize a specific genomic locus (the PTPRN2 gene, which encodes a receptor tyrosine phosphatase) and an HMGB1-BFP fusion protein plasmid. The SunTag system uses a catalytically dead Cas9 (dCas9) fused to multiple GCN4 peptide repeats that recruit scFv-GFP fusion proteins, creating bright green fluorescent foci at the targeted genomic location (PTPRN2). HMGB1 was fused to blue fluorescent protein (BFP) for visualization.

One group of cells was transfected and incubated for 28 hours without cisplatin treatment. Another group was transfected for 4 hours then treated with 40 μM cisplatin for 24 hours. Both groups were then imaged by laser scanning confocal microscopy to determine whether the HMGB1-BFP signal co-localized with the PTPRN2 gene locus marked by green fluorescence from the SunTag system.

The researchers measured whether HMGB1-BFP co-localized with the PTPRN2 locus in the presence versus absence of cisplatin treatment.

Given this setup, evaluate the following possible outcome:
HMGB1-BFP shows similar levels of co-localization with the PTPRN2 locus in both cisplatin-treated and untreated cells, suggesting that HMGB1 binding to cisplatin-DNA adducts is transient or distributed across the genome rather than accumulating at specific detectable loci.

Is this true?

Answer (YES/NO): NO